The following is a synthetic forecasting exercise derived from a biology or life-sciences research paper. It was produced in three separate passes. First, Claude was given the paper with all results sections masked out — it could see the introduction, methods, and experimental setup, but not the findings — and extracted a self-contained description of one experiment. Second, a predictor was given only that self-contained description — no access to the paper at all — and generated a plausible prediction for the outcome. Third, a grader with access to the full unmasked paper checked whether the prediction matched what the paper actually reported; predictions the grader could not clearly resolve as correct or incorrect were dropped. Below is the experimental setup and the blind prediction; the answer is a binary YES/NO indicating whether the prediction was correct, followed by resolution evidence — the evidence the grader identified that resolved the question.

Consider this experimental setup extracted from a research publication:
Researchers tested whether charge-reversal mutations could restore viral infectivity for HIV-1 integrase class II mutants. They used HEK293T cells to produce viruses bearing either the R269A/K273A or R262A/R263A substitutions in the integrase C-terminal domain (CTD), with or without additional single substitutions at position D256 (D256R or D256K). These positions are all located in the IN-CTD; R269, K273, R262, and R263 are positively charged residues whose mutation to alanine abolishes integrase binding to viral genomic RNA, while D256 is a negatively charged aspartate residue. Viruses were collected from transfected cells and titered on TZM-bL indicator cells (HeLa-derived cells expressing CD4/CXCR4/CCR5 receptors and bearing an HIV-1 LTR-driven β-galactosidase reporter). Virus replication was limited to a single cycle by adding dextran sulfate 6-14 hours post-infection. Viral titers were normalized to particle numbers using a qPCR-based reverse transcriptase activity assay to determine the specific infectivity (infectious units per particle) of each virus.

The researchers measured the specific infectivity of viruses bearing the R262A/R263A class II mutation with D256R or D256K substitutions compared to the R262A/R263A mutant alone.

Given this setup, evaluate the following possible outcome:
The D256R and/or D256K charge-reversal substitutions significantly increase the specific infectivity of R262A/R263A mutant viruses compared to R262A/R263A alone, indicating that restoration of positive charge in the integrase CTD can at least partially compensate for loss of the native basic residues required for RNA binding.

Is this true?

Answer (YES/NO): YES